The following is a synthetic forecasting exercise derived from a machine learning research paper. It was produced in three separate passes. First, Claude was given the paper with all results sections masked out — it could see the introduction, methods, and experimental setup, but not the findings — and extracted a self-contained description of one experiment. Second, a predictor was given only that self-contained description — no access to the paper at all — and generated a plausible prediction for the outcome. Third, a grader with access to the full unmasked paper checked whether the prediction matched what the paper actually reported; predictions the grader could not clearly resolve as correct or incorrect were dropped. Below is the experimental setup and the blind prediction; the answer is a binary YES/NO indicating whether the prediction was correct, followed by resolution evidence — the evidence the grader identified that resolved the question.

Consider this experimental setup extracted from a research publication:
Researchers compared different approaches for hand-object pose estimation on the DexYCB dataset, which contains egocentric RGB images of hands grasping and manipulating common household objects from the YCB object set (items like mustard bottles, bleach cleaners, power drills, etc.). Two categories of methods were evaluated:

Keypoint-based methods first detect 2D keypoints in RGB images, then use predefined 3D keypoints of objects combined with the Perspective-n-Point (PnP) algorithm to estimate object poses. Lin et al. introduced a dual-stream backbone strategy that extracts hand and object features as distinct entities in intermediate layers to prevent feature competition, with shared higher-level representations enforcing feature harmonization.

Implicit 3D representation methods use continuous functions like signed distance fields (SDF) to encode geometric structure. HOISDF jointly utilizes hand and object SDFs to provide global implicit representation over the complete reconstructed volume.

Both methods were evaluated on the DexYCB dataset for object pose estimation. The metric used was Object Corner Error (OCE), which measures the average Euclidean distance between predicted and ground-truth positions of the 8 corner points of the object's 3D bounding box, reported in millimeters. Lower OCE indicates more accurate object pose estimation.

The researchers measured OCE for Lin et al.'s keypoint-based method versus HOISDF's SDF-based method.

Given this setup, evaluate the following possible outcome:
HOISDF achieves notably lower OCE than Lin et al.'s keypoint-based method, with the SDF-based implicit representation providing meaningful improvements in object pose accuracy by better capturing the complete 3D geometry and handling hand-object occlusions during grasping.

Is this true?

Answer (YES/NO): YES